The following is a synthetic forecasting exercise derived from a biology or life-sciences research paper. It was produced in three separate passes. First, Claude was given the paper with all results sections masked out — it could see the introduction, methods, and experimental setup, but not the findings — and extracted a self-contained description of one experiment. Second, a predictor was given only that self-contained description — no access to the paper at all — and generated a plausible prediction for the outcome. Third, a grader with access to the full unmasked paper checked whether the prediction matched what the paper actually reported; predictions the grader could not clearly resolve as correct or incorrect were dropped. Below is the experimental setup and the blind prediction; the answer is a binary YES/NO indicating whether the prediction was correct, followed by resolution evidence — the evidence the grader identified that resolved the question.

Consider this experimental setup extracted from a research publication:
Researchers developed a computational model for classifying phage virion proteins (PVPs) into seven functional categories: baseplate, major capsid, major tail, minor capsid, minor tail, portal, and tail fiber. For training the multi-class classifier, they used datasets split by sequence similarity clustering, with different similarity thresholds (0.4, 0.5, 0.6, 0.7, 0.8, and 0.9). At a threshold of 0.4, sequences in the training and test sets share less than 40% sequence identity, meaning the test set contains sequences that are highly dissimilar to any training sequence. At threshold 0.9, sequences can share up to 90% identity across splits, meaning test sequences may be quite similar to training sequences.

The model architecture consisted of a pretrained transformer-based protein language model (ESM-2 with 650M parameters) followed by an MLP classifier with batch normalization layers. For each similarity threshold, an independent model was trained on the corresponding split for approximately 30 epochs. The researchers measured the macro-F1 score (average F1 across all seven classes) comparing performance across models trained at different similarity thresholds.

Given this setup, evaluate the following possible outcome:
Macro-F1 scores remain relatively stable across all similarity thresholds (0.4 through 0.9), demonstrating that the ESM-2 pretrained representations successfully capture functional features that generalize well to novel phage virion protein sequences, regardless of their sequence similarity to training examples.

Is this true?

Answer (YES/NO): YES